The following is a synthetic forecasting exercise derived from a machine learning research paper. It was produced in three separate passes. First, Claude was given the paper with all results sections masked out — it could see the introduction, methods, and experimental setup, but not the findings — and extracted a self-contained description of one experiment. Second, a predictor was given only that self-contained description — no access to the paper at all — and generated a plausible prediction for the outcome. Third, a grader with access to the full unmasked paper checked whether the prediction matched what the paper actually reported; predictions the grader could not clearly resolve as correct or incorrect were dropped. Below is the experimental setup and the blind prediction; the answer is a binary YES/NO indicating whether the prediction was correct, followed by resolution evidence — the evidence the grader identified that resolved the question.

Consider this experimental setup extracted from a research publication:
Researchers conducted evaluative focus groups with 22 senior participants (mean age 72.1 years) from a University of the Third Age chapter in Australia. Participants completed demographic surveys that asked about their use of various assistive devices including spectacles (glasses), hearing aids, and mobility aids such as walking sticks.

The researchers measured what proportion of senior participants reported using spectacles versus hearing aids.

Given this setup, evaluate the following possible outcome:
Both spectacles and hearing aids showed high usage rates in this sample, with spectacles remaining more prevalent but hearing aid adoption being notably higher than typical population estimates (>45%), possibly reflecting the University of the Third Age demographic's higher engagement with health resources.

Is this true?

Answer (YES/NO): NO